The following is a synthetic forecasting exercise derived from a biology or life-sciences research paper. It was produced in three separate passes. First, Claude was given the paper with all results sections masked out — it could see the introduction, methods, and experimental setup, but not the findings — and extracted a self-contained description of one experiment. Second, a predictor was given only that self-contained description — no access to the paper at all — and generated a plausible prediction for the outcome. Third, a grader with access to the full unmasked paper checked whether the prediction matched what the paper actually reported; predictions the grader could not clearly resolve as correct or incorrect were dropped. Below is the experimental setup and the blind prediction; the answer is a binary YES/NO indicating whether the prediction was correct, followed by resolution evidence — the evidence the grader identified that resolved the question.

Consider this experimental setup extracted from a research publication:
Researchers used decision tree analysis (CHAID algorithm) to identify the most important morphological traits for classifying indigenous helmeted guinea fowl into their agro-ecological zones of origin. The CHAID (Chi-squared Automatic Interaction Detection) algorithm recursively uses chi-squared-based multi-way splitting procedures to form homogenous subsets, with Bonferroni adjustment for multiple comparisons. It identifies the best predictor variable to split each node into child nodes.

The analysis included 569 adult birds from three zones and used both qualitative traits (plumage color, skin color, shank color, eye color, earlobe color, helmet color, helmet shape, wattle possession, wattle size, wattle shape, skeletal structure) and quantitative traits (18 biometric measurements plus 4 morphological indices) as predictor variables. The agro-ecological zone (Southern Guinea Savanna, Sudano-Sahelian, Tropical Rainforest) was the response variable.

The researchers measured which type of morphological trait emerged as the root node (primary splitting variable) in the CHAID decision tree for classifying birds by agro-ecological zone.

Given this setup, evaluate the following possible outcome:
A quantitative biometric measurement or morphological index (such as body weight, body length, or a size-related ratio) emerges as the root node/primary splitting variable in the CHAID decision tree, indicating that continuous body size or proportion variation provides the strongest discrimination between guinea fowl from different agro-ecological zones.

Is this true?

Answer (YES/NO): YES